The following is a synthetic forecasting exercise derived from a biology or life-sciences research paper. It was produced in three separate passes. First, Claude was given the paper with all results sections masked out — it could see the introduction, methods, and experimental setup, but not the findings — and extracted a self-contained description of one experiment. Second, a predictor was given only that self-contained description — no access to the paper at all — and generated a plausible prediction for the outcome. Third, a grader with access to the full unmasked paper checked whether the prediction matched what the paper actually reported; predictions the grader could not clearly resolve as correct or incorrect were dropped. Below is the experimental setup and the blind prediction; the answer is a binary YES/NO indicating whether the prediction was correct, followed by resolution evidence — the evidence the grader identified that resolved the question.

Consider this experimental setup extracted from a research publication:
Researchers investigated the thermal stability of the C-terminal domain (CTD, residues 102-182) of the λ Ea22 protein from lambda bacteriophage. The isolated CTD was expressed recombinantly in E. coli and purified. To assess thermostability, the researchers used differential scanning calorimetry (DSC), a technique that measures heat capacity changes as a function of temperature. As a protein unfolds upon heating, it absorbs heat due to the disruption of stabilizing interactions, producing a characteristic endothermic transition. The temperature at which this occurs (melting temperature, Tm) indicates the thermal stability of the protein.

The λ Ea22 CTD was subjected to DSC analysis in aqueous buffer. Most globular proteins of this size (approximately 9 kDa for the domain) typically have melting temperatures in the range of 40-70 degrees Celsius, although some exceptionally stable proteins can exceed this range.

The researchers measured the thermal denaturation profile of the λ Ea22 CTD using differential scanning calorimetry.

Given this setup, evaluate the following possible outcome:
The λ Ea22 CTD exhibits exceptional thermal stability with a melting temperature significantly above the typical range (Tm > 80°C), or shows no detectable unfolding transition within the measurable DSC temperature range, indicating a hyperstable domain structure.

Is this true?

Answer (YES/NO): YES